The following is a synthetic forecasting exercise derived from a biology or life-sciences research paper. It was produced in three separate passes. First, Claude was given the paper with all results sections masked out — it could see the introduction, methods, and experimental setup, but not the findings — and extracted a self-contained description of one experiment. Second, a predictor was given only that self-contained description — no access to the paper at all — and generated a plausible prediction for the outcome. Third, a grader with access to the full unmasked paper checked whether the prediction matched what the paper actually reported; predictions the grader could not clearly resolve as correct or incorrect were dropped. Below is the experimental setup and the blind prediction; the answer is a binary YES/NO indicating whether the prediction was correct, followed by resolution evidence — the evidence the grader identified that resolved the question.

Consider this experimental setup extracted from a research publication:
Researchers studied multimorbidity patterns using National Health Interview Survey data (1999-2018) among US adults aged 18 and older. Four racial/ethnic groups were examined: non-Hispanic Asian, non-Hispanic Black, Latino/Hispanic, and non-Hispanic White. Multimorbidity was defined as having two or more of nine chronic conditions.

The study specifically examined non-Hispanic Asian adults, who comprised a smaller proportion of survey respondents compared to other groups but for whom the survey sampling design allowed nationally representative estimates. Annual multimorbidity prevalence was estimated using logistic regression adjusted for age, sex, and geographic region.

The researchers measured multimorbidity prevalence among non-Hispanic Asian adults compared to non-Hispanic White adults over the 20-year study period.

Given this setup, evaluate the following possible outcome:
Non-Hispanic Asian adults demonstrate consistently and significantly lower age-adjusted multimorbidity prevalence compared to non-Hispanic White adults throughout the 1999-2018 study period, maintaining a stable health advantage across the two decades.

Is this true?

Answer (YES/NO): YES